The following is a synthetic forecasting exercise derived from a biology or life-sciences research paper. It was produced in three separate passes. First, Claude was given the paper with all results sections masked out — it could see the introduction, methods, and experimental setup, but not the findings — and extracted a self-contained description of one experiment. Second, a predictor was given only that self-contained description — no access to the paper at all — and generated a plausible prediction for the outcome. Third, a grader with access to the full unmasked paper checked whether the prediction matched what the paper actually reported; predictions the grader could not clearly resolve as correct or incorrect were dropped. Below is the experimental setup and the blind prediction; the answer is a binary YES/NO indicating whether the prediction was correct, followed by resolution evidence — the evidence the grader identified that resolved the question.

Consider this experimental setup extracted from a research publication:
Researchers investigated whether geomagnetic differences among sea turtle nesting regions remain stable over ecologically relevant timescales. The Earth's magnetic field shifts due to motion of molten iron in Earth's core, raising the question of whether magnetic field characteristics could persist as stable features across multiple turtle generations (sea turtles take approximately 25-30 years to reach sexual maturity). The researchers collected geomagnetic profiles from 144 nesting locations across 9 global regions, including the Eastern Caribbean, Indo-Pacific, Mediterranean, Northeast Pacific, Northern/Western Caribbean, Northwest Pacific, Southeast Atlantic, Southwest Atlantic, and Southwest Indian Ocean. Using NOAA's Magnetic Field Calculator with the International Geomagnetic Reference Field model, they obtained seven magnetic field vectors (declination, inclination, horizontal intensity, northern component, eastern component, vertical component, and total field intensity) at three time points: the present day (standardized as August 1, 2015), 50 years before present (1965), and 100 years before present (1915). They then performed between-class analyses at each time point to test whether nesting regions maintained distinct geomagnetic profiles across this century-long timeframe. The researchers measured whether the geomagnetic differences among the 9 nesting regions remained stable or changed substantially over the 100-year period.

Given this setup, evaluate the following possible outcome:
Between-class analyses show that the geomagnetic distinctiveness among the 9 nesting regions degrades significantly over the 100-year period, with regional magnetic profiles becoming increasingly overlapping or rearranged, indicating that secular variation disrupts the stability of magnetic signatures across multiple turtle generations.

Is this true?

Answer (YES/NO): NO